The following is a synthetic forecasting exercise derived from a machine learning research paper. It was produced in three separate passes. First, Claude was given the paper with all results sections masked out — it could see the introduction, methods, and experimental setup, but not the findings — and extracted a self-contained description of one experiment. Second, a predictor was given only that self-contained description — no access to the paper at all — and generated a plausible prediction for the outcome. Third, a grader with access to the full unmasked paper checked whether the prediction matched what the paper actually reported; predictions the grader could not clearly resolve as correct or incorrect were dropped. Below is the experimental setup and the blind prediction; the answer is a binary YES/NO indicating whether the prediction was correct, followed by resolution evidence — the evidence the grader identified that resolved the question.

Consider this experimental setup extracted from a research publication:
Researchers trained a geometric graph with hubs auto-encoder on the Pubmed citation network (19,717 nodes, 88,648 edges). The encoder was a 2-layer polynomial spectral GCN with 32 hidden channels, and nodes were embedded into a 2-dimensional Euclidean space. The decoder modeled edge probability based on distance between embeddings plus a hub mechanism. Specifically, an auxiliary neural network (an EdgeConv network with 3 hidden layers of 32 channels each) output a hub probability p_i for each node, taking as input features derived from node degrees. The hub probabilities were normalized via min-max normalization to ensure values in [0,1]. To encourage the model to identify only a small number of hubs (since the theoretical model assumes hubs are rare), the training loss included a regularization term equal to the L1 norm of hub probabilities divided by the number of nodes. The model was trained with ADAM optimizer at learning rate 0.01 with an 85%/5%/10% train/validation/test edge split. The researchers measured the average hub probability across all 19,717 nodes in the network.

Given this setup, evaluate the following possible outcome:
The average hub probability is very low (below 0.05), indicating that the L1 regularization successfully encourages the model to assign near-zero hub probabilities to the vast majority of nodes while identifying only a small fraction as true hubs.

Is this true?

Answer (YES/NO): NO